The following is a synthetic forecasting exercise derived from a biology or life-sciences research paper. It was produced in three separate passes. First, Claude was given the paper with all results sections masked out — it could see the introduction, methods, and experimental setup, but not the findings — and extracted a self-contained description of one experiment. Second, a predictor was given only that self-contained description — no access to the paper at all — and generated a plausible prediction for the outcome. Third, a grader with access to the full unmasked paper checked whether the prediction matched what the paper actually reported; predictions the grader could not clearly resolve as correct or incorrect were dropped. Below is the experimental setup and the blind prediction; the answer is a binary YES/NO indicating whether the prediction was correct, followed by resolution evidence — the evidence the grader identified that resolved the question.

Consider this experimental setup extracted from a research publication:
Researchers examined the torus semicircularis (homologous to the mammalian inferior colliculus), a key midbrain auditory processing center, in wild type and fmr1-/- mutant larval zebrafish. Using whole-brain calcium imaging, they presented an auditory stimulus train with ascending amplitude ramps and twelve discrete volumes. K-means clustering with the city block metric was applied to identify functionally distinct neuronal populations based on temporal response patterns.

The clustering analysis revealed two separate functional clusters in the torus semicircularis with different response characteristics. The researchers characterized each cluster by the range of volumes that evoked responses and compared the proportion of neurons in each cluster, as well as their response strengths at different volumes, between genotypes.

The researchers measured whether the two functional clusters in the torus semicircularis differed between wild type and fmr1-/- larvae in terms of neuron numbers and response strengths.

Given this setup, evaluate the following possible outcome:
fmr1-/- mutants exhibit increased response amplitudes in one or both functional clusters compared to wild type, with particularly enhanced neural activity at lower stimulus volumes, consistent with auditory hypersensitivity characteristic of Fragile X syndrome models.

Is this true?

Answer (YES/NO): NO